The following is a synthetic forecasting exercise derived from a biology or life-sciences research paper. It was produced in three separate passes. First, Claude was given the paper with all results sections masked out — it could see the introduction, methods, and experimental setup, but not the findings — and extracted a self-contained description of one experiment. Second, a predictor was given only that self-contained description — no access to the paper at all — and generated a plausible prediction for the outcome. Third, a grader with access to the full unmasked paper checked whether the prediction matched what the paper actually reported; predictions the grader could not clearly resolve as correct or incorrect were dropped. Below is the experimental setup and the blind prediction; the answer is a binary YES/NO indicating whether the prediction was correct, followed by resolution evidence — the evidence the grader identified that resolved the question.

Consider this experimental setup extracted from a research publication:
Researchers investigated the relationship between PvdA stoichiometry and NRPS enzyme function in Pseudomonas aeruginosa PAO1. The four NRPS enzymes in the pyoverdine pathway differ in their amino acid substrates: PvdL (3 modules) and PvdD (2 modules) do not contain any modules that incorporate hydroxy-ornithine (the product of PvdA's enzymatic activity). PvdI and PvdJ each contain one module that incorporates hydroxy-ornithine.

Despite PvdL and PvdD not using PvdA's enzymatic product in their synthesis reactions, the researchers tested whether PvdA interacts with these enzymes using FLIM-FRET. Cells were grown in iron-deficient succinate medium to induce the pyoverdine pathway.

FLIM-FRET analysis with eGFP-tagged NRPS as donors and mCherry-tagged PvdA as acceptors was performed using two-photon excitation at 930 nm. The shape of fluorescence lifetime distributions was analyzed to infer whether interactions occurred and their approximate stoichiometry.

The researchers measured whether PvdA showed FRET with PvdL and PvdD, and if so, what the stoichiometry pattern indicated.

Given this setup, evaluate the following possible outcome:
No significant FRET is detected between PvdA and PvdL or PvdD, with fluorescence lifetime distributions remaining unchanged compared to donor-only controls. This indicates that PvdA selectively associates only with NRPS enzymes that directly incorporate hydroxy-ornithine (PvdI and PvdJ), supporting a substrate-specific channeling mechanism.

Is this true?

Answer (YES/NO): NO